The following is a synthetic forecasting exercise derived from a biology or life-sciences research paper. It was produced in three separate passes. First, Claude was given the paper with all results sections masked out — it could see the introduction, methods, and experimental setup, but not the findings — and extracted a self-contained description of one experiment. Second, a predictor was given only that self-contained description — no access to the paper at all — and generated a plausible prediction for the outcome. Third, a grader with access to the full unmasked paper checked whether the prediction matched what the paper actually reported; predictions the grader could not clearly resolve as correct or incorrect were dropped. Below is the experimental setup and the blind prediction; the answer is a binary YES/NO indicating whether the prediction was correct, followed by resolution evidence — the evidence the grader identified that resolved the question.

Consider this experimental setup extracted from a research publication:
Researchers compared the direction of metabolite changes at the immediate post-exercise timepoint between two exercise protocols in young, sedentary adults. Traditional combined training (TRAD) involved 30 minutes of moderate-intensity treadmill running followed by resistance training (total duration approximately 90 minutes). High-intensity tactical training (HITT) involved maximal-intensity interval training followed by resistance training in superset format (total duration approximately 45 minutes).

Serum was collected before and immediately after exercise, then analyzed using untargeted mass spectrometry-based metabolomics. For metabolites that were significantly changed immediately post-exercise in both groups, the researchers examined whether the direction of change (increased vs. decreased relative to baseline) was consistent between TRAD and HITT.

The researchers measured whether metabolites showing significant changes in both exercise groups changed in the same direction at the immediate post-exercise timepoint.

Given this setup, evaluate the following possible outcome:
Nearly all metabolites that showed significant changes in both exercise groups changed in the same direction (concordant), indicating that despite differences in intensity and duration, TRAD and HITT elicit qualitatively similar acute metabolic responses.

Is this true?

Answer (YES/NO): YES